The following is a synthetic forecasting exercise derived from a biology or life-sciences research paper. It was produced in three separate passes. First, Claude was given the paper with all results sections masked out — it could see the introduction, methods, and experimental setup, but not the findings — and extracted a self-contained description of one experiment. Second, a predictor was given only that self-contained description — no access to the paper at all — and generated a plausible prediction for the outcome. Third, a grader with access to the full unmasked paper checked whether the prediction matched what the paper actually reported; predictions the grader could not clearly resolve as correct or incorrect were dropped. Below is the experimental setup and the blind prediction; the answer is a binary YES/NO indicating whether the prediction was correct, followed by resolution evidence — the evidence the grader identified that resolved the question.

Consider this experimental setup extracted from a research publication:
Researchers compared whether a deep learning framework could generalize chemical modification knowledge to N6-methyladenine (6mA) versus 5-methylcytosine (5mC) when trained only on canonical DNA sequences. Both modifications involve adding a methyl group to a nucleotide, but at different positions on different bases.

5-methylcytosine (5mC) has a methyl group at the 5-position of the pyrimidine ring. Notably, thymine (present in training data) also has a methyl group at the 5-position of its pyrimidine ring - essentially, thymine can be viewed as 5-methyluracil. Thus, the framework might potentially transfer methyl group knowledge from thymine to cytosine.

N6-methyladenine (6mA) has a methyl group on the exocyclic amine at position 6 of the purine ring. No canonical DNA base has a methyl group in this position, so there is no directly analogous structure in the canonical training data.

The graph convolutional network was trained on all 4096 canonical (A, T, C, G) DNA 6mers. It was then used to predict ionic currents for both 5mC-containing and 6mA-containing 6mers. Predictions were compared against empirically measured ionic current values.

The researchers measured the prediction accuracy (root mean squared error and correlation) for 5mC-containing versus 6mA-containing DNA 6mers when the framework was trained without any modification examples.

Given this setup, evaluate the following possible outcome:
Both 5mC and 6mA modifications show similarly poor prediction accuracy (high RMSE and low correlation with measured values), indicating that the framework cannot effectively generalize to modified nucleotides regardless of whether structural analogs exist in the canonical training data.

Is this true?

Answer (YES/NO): NO